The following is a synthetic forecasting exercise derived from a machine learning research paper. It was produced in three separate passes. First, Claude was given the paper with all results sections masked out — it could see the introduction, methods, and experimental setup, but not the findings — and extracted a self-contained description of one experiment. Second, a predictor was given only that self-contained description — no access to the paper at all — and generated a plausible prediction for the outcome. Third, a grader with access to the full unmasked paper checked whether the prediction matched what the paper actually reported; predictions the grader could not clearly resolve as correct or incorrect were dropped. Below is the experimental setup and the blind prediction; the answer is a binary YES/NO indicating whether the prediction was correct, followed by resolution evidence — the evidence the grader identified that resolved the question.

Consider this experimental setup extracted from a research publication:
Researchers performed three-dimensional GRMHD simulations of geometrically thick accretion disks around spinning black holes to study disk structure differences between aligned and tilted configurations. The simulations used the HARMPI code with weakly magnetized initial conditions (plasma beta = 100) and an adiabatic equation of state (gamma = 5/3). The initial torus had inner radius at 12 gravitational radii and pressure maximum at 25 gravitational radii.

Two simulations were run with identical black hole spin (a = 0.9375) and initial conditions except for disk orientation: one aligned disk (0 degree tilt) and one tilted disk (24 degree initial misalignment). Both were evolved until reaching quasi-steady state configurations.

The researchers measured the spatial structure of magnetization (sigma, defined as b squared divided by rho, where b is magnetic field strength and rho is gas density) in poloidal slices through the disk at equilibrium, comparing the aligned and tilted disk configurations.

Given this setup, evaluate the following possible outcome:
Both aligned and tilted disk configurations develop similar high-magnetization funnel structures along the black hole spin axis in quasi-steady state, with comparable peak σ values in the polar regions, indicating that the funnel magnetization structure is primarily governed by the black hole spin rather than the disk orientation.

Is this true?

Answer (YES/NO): NO